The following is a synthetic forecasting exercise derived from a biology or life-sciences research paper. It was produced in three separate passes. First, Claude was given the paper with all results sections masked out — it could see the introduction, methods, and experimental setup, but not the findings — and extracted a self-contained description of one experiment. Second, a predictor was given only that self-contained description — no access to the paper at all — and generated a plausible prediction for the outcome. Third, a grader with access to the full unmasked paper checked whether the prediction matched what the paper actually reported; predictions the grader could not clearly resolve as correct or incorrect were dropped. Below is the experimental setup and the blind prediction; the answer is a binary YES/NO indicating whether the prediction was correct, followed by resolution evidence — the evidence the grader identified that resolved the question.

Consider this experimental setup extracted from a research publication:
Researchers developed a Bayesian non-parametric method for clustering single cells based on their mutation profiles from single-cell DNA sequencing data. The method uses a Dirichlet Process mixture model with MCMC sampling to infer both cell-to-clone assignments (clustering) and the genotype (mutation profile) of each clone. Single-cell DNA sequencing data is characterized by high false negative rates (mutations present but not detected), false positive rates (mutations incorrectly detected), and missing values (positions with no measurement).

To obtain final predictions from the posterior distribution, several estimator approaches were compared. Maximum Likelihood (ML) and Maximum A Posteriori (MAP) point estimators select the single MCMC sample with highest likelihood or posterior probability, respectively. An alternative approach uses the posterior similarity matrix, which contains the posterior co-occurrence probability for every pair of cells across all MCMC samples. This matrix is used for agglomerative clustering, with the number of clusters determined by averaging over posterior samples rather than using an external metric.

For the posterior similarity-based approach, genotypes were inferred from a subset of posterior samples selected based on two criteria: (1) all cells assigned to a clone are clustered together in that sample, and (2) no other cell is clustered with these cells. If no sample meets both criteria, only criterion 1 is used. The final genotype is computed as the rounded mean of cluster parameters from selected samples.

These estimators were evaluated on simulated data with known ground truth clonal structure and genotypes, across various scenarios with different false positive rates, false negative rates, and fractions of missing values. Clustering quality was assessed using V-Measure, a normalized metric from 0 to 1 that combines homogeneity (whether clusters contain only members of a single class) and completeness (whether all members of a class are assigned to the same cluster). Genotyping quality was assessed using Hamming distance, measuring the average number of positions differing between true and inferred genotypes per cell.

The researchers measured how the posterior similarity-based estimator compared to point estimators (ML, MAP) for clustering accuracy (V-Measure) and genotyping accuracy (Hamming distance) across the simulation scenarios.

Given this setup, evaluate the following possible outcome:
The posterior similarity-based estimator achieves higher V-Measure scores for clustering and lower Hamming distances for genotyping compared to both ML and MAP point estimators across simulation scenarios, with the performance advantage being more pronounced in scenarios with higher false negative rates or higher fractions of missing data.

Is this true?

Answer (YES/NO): NO